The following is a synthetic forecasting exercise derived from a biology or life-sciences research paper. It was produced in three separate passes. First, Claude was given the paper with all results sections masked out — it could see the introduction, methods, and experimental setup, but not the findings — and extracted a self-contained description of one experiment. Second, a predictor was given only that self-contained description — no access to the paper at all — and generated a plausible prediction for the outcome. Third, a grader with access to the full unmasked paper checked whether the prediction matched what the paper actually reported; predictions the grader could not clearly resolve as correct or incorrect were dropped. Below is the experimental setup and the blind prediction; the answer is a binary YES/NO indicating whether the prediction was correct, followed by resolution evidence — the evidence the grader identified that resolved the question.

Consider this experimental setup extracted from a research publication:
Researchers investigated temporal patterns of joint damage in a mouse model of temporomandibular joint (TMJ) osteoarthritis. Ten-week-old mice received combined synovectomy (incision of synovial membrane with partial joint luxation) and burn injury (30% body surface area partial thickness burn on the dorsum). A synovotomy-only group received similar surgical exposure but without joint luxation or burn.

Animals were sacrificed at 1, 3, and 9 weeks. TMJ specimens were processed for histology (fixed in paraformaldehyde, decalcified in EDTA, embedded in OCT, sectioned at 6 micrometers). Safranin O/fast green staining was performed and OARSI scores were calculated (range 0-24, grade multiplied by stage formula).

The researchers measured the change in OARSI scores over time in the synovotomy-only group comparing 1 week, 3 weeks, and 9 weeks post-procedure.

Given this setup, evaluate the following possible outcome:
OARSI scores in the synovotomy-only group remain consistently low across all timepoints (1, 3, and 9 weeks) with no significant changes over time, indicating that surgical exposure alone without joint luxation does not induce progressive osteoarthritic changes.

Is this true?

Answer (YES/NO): NO